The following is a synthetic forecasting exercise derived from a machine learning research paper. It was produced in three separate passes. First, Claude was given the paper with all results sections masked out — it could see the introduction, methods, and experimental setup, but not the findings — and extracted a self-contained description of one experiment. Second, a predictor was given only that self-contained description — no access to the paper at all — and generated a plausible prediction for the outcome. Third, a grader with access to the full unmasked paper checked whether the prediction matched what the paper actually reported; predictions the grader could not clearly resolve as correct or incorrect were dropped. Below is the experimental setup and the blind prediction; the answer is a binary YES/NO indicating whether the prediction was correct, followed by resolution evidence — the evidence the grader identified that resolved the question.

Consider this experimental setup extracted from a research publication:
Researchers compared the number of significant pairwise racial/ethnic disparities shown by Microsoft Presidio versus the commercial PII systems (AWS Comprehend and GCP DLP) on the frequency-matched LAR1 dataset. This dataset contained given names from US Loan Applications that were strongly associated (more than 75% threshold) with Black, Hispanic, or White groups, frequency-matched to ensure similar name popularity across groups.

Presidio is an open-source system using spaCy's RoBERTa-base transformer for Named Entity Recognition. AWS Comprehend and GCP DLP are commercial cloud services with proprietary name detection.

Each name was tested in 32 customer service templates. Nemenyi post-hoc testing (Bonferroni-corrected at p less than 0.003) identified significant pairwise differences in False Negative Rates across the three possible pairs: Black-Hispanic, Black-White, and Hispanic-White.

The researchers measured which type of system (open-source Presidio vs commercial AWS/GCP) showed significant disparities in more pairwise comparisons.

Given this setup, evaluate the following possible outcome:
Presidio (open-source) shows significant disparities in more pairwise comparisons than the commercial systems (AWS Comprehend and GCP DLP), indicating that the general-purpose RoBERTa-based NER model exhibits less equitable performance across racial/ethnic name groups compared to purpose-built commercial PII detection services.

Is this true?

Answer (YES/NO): NO